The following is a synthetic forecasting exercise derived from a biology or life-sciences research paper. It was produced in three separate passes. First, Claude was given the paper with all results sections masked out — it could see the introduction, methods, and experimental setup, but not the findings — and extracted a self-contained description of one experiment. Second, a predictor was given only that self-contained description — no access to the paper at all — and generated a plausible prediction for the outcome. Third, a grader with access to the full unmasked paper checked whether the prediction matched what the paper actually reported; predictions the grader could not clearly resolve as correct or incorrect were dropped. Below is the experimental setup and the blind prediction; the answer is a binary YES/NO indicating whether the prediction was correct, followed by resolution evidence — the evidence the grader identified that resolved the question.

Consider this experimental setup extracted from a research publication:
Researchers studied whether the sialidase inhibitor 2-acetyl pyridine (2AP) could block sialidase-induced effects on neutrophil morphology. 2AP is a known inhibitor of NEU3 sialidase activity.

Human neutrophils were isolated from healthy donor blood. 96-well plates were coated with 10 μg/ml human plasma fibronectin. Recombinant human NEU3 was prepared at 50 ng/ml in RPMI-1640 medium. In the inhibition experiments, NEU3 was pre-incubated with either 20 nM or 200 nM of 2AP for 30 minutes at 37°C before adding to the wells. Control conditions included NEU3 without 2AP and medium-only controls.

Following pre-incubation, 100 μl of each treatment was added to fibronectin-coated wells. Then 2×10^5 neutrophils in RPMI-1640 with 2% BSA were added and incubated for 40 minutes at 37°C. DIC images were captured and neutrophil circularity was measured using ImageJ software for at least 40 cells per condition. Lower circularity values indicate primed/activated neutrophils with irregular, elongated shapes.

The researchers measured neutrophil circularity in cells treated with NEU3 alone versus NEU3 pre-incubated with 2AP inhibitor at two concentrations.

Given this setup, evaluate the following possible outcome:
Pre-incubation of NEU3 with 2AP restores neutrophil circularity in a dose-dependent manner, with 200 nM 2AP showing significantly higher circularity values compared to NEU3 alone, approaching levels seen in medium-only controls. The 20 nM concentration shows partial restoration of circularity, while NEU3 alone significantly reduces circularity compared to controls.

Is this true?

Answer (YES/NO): NO